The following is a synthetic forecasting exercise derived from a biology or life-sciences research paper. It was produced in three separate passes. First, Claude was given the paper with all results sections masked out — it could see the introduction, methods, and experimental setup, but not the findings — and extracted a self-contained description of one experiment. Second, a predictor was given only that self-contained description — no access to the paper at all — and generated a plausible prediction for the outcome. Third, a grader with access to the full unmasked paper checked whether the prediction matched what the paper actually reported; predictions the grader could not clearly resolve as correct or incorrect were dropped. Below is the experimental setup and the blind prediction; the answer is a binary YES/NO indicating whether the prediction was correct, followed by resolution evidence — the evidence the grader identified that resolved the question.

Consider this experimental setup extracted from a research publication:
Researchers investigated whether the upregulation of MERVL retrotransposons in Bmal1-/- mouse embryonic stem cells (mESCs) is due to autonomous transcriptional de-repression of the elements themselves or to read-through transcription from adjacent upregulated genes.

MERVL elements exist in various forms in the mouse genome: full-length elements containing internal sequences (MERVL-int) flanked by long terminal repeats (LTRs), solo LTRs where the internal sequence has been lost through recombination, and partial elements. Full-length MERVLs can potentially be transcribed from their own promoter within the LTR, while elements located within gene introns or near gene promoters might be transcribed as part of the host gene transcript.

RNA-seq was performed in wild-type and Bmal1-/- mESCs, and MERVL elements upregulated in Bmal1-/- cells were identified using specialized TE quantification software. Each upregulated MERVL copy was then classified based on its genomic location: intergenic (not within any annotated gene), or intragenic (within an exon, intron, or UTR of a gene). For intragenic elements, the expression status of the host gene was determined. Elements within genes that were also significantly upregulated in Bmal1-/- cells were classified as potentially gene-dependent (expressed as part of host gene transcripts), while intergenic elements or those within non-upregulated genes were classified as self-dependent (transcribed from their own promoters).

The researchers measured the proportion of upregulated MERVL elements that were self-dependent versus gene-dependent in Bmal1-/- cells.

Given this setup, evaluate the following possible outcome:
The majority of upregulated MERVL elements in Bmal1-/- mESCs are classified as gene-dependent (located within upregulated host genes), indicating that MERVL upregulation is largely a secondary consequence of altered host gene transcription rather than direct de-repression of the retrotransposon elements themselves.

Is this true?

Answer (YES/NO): NO